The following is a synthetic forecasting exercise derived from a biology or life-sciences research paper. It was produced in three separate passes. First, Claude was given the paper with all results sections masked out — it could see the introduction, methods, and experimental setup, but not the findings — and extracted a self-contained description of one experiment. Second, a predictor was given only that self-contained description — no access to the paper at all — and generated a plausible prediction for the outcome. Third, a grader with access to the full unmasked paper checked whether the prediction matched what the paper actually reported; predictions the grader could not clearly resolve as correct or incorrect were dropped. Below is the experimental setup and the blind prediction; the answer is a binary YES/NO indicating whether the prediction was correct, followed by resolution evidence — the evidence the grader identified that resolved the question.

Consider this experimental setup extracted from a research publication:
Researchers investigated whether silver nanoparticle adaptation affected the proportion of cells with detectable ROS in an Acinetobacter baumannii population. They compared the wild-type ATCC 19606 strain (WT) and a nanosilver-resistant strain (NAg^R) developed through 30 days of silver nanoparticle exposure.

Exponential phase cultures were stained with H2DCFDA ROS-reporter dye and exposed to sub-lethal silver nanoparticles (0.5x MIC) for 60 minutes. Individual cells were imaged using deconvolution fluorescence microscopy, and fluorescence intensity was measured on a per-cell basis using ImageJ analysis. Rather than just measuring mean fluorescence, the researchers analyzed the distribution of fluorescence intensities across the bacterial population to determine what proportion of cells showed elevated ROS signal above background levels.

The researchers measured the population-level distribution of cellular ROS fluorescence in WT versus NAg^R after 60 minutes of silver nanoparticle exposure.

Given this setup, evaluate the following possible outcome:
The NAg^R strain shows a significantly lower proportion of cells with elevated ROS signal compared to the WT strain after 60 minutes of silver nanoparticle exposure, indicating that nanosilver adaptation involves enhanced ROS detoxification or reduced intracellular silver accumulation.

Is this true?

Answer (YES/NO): YES